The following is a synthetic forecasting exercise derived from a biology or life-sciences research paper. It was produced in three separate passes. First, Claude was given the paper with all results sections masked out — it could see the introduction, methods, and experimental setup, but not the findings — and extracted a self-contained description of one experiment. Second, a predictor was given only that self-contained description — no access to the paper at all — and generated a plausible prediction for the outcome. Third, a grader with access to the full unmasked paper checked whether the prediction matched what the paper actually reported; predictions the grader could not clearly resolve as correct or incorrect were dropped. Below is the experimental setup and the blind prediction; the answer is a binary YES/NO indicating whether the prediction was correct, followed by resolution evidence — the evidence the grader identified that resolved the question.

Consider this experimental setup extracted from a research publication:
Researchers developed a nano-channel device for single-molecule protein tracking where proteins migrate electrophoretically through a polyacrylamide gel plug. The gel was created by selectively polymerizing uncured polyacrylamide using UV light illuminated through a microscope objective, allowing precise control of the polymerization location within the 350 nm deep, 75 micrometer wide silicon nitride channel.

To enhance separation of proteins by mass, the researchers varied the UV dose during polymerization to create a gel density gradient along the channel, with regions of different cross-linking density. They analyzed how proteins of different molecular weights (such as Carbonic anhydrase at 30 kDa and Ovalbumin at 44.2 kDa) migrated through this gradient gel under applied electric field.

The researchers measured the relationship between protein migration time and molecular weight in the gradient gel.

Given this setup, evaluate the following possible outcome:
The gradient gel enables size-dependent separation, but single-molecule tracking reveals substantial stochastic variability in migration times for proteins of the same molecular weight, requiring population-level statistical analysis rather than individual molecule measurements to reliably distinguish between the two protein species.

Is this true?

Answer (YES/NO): NO